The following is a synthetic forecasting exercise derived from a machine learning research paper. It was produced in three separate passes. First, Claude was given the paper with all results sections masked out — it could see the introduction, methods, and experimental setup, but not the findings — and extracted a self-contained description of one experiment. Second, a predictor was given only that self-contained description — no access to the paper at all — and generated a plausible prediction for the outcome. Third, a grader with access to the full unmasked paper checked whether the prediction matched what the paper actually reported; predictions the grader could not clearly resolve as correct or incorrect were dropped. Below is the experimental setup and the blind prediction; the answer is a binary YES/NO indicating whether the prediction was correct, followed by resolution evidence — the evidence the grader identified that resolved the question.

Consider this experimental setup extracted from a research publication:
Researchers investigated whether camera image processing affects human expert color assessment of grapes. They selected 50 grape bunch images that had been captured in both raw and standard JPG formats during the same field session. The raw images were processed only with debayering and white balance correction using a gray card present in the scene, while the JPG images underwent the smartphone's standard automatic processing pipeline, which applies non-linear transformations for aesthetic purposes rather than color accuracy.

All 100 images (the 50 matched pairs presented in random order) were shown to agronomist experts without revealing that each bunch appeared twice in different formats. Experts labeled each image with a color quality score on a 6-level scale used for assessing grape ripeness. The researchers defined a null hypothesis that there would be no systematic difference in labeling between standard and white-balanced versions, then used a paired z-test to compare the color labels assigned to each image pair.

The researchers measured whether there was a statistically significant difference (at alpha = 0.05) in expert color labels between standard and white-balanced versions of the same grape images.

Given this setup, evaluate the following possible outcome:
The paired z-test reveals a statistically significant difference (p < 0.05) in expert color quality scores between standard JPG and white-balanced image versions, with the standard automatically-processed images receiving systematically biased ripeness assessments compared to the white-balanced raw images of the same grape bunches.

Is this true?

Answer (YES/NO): NO